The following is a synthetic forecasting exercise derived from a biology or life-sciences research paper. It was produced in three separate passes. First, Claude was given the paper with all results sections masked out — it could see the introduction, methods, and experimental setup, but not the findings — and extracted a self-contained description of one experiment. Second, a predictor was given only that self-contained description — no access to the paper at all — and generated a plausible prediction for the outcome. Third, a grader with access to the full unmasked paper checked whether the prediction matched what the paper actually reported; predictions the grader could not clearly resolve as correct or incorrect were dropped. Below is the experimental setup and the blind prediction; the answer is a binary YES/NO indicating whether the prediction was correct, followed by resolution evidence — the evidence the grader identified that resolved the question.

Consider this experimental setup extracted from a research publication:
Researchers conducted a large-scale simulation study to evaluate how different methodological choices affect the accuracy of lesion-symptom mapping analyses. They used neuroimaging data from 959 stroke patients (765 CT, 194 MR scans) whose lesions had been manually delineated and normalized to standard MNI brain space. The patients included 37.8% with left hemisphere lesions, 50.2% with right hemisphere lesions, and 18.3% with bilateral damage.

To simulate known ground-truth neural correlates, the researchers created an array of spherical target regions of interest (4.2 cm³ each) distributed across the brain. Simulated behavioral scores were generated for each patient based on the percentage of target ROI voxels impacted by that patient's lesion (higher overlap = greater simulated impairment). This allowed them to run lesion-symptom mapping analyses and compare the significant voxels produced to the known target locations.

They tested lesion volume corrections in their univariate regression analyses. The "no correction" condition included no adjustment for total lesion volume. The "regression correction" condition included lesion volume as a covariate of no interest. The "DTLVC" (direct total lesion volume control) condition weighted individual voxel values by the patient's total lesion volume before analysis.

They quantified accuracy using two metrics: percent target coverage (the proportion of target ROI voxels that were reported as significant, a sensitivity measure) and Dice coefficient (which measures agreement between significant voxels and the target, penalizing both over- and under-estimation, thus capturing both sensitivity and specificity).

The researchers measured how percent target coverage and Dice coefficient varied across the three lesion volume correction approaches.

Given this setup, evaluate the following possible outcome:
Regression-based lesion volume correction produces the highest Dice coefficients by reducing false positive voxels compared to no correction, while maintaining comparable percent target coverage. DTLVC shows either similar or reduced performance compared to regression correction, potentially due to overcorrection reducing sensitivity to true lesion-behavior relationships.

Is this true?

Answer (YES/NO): NO